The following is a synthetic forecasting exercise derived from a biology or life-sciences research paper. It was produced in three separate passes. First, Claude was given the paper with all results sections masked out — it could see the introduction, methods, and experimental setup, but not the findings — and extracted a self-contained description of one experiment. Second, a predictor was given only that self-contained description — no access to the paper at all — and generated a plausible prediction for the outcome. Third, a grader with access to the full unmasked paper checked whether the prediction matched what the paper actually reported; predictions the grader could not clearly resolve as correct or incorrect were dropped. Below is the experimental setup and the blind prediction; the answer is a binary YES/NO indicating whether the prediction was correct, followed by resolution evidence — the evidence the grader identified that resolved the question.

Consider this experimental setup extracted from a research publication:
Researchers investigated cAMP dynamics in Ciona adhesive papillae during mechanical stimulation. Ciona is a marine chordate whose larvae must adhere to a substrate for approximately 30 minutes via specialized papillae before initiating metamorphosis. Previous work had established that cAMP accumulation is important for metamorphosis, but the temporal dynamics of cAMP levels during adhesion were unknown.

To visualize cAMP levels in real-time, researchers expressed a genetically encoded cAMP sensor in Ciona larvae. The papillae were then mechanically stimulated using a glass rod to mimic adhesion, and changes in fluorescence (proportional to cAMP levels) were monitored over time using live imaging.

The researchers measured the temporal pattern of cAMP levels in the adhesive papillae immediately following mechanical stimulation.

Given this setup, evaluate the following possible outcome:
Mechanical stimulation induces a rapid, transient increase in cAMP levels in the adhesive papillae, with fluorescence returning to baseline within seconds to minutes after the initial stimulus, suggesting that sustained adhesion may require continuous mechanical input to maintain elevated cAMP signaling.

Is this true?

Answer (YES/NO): NO